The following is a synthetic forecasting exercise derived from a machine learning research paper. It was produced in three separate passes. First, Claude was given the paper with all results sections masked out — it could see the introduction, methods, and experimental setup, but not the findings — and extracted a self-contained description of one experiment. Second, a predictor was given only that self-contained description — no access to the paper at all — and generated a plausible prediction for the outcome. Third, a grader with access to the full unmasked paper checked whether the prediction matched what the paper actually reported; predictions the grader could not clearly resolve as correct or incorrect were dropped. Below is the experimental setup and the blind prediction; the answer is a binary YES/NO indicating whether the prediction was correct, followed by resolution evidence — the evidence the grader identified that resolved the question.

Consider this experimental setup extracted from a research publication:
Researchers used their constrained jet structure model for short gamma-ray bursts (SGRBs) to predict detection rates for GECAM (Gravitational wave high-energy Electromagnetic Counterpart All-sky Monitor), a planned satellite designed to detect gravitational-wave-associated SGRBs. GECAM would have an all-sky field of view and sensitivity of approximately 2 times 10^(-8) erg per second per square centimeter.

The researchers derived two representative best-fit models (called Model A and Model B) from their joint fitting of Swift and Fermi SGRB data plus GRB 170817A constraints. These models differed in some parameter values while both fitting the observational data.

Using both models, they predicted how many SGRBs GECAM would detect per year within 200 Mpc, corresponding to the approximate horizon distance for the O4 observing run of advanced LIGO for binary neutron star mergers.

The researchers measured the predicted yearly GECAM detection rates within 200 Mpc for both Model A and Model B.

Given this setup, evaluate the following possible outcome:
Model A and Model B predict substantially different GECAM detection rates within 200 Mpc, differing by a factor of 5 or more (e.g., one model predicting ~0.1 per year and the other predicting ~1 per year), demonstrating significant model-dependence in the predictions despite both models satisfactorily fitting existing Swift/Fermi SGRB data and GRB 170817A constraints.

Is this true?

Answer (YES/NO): NO